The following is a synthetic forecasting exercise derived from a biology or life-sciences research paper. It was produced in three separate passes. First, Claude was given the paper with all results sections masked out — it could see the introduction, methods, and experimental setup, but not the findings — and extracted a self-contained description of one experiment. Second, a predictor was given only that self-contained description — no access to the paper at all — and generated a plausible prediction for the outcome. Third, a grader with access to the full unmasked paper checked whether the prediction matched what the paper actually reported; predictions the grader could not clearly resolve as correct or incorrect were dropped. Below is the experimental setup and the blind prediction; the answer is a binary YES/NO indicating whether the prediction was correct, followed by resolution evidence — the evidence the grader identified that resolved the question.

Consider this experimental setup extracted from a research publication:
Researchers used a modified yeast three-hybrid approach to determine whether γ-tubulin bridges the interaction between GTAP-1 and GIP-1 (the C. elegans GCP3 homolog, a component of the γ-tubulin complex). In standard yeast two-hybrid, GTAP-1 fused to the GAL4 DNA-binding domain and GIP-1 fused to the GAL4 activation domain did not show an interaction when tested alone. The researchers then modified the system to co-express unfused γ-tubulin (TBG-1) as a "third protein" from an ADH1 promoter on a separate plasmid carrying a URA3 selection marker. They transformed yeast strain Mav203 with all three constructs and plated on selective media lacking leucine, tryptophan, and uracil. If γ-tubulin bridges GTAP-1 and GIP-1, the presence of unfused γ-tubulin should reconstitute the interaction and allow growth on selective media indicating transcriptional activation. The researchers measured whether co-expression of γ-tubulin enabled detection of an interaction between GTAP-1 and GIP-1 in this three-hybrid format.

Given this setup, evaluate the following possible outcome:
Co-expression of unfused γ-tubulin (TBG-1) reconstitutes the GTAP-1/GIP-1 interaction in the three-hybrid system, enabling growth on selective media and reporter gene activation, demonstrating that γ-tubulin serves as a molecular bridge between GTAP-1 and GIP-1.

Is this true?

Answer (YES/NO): NO